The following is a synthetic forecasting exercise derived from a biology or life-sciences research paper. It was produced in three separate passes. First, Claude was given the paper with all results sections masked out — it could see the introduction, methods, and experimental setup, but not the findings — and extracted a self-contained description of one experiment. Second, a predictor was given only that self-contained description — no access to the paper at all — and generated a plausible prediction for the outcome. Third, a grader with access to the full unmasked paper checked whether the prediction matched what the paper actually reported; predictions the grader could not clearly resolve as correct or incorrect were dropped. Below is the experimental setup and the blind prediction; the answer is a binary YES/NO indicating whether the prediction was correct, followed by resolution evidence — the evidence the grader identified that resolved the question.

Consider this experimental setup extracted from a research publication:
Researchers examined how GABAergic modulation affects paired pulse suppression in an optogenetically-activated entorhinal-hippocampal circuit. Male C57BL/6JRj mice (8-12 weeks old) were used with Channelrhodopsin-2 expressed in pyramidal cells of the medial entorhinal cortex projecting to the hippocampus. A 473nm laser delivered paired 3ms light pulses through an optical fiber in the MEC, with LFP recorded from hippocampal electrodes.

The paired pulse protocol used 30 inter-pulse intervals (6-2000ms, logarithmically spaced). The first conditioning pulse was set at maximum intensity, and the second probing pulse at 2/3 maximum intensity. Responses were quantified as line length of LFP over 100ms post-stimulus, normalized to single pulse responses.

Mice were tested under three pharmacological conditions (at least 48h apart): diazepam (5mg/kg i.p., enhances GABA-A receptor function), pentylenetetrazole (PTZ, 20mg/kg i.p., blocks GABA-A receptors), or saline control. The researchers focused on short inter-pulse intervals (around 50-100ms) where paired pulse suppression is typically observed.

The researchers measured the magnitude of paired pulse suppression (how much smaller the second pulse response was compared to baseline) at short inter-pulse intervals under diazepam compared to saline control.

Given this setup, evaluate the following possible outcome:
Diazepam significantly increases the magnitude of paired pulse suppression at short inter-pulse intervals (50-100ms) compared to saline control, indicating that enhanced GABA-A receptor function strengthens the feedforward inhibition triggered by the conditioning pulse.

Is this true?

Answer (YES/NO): NO